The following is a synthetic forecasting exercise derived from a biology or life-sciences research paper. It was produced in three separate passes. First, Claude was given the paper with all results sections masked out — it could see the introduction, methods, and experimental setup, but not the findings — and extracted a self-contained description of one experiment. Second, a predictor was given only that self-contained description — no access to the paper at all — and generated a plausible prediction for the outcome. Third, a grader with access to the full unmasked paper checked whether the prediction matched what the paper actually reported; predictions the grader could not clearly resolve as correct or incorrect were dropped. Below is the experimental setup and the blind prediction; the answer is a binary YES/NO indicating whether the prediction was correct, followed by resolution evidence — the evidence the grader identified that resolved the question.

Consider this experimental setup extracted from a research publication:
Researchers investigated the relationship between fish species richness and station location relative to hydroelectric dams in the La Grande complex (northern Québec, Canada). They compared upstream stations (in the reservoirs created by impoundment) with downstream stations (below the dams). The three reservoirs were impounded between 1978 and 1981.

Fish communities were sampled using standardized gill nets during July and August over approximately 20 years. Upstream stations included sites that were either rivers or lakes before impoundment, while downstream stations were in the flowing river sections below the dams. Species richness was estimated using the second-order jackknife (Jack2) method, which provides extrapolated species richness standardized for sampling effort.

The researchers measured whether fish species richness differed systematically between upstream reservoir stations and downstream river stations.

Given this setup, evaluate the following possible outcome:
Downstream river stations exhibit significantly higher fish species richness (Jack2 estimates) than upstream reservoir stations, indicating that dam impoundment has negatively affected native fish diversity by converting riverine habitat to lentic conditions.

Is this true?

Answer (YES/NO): NO